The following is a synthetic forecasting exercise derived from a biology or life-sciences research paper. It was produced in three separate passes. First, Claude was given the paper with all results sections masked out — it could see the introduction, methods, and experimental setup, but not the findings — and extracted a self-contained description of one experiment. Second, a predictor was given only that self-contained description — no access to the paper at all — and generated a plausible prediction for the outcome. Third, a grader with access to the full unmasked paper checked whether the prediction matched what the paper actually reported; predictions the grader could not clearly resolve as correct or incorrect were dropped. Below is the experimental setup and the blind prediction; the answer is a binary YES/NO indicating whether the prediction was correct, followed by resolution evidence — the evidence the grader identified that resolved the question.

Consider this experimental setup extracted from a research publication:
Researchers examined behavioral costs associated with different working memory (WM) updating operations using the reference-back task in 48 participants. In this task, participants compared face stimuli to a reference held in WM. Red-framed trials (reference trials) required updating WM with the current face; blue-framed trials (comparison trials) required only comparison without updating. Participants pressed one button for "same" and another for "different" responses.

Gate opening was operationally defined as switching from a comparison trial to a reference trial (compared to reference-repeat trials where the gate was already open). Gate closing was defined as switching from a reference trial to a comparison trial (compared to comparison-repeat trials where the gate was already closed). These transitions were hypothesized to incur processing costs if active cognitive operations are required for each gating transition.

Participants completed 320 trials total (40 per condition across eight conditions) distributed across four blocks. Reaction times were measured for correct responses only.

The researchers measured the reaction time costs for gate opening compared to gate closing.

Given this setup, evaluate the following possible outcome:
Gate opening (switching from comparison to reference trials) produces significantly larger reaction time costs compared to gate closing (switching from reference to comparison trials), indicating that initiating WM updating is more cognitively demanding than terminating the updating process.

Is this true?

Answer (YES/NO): NO